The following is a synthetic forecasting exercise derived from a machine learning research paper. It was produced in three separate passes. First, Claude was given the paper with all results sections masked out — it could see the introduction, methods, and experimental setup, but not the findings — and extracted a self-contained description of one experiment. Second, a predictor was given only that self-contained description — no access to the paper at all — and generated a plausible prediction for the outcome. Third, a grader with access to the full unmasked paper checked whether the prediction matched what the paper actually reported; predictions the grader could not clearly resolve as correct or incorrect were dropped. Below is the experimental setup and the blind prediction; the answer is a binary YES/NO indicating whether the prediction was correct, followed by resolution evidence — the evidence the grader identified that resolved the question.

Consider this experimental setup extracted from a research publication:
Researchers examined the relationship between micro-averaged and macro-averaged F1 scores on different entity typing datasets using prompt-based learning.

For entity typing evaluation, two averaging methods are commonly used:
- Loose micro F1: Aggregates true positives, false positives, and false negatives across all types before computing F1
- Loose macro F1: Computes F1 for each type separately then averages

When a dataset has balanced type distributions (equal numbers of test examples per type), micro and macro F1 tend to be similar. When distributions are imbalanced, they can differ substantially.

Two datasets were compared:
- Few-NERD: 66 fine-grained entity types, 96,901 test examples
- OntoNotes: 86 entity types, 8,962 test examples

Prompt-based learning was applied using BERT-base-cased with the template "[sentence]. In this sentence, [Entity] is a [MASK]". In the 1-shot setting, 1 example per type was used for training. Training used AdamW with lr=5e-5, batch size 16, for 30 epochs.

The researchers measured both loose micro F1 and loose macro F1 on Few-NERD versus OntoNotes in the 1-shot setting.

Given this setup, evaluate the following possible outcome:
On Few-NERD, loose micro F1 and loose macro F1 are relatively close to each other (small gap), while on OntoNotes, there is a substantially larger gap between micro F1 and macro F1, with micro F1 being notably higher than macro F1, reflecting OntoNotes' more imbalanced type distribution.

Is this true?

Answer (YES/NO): NO